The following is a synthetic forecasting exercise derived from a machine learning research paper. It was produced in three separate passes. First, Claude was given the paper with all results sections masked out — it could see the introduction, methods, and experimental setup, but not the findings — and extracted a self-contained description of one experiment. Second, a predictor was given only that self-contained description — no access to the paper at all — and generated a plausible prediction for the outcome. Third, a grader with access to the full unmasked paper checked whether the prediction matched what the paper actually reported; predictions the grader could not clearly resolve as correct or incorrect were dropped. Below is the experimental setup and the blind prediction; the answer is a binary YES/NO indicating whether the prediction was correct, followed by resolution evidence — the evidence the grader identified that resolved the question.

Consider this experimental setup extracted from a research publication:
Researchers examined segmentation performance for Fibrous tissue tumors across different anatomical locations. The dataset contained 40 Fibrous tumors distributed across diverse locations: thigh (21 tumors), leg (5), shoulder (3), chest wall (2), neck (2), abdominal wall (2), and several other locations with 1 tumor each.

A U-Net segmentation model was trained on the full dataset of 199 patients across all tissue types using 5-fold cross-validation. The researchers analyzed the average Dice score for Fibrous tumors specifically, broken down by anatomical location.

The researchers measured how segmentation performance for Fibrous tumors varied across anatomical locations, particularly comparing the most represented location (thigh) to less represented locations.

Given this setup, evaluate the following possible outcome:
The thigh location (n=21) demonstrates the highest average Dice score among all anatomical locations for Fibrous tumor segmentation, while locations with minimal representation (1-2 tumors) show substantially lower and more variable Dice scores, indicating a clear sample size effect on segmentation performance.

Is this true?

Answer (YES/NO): NO